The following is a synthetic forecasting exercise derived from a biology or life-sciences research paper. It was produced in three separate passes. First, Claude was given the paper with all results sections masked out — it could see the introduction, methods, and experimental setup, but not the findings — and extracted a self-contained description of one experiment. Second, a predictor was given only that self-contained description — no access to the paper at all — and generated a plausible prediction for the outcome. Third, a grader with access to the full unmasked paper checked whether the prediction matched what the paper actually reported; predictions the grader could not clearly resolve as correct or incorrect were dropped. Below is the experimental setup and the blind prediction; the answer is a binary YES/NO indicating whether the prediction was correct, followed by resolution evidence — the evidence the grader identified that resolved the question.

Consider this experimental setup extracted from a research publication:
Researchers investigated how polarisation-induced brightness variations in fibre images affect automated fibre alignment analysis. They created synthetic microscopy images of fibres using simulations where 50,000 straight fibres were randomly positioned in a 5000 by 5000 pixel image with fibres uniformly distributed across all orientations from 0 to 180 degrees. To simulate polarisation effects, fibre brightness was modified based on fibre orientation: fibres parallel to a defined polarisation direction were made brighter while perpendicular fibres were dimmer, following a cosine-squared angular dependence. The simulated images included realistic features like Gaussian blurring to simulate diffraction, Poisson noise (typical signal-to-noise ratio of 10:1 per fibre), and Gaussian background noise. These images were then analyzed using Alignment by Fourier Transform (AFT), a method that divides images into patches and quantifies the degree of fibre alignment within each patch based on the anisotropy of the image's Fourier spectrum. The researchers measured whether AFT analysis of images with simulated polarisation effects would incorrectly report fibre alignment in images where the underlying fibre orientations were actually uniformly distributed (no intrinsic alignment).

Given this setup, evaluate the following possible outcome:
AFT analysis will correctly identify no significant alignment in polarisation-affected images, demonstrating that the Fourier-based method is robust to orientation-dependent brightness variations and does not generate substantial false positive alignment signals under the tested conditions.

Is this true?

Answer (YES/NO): NO